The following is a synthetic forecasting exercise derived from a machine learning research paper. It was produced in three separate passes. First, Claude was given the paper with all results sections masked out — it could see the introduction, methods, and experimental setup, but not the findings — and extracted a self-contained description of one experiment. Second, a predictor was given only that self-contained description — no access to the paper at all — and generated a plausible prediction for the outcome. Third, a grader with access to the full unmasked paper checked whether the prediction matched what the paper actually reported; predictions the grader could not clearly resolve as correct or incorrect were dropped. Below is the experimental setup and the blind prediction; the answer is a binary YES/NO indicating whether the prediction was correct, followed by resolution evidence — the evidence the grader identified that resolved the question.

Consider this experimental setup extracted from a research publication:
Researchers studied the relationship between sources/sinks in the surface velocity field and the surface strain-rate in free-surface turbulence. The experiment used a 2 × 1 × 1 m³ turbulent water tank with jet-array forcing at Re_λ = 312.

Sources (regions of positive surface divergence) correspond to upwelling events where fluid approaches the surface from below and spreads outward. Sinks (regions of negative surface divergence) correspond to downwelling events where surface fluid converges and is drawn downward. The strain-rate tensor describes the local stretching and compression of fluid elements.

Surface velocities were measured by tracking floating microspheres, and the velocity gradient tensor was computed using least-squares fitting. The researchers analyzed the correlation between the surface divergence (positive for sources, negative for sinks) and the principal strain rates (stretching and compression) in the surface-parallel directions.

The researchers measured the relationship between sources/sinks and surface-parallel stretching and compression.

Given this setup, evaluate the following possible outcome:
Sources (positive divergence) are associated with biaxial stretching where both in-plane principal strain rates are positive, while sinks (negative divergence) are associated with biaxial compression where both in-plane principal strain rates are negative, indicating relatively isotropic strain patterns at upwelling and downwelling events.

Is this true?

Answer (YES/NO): NO